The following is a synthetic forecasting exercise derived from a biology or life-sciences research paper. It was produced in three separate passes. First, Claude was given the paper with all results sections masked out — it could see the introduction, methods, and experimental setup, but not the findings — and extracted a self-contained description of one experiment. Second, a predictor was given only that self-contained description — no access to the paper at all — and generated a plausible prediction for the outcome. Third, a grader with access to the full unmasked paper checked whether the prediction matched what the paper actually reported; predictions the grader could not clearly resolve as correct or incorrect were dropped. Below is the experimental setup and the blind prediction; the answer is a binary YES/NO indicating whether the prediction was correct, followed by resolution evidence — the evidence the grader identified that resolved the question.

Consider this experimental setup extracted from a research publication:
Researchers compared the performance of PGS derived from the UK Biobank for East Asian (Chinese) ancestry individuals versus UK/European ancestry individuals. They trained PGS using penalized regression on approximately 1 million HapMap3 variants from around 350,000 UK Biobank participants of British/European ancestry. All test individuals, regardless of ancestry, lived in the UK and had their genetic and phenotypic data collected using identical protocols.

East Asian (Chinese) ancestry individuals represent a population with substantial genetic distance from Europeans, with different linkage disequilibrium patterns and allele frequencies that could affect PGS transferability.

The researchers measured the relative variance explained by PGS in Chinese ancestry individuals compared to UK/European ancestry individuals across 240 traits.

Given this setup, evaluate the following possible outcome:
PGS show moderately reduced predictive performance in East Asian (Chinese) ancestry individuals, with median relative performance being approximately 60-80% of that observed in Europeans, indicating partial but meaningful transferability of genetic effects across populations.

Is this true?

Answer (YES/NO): NO